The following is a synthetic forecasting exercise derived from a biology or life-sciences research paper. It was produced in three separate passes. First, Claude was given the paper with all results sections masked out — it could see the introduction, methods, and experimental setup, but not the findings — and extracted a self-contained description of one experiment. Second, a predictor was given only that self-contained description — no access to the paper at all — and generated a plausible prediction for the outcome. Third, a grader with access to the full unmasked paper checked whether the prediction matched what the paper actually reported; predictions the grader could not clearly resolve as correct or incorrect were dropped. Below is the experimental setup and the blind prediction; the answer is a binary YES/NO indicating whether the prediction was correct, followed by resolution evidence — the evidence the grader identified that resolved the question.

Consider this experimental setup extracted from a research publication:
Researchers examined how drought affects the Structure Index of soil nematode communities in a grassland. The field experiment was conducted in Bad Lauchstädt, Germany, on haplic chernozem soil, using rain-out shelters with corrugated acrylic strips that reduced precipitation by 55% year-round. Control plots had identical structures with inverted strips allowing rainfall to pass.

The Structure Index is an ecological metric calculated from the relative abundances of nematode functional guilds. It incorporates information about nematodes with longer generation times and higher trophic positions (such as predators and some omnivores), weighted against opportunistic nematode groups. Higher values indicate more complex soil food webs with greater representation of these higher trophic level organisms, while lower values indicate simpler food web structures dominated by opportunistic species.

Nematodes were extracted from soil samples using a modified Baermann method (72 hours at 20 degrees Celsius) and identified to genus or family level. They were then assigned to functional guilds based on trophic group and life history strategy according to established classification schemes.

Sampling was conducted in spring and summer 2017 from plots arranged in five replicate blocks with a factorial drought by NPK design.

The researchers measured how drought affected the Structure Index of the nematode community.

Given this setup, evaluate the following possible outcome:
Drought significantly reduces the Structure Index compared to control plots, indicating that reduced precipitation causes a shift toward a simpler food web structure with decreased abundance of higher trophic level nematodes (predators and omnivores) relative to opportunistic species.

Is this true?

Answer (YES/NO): NO